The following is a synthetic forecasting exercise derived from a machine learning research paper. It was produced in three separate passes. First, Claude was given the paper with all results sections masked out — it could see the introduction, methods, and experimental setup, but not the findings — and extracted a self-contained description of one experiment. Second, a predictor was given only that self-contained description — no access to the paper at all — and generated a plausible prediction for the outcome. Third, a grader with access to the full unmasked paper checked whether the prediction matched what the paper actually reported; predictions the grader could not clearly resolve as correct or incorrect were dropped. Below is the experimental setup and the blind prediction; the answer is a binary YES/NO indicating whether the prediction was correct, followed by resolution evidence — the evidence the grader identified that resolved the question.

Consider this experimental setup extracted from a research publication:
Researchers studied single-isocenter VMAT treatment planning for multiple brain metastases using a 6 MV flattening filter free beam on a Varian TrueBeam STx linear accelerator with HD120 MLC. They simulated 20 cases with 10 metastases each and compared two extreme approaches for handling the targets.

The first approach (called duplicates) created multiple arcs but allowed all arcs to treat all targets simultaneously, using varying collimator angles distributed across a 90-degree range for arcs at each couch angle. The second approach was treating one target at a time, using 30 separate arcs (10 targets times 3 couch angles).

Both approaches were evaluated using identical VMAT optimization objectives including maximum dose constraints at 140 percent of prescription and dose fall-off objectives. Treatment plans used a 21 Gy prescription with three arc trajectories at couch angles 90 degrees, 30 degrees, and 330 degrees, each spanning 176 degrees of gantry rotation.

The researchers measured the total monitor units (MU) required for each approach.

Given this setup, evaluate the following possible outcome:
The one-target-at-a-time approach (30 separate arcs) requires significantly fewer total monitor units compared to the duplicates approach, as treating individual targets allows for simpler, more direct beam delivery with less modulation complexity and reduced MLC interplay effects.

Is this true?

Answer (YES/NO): NO